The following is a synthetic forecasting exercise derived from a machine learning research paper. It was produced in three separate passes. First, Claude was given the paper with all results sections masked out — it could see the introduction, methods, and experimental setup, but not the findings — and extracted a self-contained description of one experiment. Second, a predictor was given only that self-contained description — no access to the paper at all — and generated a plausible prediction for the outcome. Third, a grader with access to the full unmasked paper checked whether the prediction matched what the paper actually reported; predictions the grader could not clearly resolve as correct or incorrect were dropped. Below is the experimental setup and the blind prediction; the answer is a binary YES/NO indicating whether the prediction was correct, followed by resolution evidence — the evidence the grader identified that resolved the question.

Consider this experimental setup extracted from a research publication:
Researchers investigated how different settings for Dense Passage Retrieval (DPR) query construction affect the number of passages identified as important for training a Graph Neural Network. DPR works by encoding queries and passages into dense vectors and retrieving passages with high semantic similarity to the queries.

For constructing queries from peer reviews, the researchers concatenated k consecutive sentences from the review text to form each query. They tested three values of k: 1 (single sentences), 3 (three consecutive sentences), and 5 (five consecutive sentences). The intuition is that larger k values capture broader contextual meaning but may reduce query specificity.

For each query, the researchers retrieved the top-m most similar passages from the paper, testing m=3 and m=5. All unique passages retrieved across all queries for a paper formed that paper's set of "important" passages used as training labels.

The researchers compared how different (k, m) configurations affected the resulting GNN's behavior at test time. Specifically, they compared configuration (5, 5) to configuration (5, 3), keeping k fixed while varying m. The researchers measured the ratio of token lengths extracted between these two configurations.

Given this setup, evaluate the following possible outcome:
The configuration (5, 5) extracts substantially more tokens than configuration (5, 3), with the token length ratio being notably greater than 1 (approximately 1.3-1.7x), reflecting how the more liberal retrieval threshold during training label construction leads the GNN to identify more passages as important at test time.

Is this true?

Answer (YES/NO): YES